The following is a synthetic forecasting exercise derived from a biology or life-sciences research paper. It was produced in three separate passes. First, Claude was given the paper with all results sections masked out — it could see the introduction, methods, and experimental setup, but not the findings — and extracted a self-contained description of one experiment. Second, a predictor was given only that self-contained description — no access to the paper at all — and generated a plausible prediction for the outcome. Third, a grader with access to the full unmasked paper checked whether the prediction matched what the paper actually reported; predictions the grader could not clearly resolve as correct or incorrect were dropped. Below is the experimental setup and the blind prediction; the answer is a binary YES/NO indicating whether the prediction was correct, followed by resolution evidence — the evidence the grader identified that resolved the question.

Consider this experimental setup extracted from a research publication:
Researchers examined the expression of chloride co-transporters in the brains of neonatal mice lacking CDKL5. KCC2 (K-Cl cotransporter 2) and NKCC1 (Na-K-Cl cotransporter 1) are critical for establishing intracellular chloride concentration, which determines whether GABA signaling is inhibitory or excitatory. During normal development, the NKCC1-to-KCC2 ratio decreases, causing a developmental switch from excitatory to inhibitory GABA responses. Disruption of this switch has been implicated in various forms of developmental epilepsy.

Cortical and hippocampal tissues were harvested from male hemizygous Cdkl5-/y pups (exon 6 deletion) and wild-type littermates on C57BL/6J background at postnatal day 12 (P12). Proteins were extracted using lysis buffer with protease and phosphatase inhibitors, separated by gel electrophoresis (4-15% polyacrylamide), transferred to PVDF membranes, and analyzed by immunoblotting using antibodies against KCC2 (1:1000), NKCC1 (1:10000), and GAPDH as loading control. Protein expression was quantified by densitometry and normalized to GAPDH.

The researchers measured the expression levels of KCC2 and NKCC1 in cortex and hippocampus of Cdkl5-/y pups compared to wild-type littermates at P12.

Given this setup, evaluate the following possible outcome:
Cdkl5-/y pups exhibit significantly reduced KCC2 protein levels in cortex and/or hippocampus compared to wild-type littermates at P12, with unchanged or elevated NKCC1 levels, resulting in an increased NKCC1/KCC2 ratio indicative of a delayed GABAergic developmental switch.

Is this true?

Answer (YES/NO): NO